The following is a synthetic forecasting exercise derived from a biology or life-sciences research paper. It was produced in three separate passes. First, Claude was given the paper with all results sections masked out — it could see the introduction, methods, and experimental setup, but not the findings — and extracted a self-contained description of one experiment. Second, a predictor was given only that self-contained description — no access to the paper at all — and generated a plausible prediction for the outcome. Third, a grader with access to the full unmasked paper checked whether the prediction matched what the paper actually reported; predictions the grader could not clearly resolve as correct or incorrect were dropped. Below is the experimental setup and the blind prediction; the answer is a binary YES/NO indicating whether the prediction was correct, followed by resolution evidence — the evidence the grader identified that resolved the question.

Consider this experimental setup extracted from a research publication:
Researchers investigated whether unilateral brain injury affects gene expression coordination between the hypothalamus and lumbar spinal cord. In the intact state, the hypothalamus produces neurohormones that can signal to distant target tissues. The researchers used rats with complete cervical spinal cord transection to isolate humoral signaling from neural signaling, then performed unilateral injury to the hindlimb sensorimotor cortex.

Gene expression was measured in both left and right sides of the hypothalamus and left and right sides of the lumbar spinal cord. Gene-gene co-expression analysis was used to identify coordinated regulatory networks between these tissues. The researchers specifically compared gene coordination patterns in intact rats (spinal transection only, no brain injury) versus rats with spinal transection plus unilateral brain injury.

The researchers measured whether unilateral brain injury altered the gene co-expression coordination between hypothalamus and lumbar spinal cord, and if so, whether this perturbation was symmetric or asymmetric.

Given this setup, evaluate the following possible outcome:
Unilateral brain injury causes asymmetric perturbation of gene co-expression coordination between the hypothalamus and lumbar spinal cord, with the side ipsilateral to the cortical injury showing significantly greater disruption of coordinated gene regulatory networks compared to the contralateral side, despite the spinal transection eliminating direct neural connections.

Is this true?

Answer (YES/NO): NO